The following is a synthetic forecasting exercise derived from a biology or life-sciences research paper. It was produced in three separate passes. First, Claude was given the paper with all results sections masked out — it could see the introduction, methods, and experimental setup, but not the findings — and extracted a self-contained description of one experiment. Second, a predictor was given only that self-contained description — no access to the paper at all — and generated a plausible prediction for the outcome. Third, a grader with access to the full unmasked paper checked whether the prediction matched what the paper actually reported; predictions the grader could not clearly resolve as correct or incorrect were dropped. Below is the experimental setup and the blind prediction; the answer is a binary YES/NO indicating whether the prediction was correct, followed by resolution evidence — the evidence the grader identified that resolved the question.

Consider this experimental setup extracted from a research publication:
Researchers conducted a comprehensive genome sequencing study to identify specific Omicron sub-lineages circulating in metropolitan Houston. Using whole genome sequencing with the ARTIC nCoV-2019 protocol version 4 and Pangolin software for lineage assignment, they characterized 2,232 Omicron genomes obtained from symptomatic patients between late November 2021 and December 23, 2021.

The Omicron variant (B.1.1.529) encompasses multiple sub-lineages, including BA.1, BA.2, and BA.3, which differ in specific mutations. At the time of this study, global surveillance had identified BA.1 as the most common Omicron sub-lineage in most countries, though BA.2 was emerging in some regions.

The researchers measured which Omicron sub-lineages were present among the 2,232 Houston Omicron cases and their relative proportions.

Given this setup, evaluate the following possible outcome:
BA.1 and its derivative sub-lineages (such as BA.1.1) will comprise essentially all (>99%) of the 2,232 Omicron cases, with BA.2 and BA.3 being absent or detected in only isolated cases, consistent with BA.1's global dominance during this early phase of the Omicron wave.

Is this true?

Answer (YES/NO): YES